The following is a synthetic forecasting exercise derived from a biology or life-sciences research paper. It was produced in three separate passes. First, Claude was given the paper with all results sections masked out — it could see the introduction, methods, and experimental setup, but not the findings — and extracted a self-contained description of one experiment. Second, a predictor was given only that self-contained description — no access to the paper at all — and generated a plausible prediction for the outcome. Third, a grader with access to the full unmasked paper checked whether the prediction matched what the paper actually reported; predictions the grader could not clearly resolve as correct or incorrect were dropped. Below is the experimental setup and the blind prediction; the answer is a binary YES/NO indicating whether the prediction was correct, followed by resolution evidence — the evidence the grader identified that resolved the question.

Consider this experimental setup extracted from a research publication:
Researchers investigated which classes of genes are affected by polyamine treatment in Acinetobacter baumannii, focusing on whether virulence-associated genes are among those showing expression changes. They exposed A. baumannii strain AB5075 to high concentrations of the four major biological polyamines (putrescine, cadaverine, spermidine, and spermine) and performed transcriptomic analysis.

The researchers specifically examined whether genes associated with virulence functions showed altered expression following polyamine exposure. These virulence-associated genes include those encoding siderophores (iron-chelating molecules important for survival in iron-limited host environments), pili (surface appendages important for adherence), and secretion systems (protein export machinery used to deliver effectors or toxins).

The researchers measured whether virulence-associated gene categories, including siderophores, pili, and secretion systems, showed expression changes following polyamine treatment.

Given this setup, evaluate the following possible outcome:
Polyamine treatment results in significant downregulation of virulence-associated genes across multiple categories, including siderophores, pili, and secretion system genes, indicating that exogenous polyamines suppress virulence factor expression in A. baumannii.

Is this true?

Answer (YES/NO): NO